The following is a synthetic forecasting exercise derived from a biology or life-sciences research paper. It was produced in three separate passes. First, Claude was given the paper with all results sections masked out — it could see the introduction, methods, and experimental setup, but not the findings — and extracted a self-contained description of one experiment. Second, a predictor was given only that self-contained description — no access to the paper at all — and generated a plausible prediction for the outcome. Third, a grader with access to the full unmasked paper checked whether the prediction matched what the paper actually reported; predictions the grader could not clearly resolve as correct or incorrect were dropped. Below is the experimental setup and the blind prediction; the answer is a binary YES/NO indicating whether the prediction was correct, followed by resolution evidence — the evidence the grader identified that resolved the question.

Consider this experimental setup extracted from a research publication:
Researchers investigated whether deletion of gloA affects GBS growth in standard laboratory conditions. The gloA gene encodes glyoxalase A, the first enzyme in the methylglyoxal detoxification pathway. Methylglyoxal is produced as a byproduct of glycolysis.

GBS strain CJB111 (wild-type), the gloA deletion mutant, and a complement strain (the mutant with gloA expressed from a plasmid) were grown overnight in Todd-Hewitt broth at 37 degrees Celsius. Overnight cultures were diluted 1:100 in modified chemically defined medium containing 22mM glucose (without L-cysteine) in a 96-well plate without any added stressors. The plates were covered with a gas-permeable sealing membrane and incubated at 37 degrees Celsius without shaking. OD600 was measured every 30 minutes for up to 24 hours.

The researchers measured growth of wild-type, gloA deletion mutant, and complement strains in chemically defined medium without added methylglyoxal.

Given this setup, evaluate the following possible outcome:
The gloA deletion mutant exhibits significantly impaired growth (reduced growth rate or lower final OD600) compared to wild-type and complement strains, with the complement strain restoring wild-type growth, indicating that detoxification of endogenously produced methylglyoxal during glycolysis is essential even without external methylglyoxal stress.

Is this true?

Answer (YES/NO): NO